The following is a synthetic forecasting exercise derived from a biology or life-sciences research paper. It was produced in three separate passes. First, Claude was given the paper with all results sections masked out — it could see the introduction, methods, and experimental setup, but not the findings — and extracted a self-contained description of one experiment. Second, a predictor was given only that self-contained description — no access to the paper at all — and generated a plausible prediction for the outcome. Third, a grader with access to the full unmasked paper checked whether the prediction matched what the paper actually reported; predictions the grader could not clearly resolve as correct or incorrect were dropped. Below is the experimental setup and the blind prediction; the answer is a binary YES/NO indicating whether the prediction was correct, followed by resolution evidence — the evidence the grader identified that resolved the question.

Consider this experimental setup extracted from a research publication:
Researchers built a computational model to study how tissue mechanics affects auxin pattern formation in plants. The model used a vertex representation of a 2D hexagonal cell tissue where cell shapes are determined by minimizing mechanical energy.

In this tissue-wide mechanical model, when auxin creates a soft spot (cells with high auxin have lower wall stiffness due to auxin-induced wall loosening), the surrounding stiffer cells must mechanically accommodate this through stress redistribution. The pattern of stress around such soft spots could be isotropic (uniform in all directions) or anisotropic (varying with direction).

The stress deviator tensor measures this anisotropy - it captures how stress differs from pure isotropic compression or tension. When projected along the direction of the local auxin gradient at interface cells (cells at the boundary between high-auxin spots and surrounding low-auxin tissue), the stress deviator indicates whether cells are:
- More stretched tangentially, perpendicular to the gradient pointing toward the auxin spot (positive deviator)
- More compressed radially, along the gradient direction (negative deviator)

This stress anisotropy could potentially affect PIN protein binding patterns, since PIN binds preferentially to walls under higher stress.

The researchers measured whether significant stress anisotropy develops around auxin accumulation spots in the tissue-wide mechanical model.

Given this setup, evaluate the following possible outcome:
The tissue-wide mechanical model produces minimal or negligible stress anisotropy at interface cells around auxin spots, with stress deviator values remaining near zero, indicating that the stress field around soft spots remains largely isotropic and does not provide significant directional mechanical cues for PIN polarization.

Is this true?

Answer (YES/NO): NO